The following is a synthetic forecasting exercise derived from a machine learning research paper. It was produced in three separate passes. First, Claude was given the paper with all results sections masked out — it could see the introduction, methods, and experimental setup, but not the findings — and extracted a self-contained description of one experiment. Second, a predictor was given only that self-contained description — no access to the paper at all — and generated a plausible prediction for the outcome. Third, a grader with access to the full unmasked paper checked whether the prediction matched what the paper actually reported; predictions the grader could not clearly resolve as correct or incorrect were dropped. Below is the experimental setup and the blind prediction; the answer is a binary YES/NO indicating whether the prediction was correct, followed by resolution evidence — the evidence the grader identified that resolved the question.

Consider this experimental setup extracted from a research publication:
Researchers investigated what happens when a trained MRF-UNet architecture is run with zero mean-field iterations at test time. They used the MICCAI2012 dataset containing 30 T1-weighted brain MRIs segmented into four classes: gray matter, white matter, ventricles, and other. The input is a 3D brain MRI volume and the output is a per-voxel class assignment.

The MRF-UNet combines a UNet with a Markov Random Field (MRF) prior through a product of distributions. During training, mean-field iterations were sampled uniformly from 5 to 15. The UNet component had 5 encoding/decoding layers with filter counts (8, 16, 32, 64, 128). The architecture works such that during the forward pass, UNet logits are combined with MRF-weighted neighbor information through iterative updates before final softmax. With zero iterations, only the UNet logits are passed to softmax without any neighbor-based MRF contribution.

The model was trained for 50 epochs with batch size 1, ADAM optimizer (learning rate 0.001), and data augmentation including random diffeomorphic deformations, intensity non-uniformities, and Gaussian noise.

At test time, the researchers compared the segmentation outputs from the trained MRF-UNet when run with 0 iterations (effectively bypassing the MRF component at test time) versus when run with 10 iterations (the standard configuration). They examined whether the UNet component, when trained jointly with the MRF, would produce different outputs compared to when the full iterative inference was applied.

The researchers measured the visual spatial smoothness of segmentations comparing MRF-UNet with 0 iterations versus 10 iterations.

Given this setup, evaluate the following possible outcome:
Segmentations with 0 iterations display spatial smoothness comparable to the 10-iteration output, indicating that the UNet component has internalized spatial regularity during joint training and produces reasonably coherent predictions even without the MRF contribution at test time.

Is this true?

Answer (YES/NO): NO